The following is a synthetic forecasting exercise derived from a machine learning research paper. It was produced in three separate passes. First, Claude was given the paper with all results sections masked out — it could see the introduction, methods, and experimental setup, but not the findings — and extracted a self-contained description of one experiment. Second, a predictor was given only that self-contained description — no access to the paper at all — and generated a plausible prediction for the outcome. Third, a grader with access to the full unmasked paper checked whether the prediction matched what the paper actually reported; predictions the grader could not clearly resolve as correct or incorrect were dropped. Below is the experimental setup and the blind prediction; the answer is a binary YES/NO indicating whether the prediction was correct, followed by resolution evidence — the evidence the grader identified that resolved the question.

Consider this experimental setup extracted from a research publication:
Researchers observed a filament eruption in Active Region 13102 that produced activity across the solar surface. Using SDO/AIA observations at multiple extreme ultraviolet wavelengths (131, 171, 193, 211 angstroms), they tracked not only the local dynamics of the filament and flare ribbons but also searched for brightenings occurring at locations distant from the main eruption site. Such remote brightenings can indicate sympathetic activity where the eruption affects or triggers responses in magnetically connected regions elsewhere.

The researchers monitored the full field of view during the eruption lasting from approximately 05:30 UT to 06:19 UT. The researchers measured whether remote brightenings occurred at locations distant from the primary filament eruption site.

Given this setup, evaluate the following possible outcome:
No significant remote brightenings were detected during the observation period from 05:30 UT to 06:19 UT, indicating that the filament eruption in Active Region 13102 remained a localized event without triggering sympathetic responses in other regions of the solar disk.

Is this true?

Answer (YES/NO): NO